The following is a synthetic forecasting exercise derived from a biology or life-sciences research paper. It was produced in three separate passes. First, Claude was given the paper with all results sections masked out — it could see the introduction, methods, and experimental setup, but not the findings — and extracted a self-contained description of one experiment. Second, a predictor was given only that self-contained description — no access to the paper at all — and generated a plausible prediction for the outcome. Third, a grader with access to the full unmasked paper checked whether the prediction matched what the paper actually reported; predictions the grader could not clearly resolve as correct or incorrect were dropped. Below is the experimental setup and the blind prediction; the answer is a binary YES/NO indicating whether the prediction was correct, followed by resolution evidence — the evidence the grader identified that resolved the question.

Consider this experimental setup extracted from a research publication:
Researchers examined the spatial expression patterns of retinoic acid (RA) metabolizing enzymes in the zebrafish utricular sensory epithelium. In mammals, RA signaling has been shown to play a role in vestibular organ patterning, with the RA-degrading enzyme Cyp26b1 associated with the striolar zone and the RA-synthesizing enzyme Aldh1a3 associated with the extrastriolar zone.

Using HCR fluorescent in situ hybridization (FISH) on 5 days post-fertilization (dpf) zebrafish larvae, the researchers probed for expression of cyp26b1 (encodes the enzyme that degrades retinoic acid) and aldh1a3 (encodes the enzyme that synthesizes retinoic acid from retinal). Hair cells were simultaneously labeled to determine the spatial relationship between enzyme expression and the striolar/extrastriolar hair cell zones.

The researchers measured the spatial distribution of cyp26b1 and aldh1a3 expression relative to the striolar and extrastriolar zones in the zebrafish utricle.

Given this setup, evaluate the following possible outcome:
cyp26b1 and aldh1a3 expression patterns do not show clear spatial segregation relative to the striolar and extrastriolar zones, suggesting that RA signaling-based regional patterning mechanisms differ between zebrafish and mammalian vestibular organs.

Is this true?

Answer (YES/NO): NO